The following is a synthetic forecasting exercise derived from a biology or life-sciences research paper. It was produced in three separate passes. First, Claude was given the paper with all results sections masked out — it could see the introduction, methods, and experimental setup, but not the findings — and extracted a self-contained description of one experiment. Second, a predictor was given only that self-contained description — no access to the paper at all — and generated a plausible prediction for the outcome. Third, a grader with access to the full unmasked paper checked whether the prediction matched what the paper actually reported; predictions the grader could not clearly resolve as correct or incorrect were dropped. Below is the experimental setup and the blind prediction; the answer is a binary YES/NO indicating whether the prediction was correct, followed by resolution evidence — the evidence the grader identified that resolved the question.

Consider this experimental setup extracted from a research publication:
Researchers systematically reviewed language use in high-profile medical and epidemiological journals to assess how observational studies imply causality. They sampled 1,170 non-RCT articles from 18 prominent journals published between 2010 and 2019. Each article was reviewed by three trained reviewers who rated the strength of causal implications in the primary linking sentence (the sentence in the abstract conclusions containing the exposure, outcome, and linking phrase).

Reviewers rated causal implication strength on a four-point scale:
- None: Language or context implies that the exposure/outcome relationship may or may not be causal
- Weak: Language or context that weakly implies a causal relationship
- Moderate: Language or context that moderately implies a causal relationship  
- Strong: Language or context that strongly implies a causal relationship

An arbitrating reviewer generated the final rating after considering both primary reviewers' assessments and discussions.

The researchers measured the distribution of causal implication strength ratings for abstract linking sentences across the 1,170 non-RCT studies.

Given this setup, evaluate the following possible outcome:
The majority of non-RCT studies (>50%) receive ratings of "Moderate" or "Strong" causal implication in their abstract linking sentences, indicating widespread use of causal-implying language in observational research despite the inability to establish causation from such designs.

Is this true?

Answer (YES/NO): YES